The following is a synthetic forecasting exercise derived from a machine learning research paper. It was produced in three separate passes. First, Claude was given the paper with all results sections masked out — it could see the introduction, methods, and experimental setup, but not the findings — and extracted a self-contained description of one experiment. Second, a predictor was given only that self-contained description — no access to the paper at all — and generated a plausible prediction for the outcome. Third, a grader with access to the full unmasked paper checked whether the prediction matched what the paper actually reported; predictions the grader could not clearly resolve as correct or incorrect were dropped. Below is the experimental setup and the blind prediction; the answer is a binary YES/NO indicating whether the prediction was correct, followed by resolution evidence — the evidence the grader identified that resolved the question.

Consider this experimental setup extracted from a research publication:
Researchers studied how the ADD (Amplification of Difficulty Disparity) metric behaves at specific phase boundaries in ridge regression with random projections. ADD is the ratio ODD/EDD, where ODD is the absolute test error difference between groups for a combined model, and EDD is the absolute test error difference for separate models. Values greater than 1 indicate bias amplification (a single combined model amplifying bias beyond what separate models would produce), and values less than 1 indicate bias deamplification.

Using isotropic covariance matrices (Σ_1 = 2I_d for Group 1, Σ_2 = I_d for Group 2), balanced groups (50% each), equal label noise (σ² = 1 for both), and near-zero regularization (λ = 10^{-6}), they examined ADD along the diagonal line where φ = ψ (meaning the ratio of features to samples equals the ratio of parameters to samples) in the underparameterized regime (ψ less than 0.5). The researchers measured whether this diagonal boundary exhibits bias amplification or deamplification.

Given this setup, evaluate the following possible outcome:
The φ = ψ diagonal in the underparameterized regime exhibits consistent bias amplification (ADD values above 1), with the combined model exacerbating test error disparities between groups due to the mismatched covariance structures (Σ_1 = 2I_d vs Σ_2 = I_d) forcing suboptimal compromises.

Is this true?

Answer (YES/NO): NO